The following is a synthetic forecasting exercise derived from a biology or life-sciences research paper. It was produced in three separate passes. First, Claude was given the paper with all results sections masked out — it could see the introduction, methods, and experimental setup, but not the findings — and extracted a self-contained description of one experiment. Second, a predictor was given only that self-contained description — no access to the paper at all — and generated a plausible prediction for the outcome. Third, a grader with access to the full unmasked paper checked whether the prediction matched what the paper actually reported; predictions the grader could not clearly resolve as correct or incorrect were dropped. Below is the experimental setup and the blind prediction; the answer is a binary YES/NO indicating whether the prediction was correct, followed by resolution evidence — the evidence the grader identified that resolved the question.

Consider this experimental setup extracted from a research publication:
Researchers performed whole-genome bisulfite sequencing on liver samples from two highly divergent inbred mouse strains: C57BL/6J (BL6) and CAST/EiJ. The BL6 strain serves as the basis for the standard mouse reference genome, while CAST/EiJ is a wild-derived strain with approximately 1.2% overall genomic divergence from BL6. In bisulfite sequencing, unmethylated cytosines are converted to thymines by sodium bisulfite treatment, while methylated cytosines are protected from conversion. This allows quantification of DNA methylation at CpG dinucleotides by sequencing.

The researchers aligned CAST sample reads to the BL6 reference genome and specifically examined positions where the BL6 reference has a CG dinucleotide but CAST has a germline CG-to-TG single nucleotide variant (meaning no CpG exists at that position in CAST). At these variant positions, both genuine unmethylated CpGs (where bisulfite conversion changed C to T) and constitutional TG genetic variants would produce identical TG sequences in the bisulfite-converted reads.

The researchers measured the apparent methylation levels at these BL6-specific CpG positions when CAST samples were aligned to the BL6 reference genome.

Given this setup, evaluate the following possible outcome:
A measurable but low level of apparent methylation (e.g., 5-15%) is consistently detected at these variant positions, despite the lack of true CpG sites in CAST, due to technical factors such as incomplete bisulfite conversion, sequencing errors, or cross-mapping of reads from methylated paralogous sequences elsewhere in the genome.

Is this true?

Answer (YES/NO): NO